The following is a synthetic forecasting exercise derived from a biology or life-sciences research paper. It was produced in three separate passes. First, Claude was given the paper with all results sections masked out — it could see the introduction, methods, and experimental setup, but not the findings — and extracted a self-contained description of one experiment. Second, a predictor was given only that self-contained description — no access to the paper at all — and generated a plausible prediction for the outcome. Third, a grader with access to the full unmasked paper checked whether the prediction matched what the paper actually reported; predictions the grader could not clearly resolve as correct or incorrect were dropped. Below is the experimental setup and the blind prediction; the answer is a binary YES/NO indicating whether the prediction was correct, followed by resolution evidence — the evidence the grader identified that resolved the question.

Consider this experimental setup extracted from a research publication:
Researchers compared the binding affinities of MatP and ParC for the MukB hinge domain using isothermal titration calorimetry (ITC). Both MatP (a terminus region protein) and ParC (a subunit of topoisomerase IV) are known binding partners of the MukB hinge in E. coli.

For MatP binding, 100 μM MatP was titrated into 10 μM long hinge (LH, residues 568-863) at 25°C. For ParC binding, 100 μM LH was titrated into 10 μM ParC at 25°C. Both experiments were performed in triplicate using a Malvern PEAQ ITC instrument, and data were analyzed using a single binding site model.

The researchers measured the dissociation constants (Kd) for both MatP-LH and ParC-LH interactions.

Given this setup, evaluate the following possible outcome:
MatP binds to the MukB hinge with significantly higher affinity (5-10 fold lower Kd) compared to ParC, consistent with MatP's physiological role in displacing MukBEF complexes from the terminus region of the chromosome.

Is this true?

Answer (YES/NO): NO